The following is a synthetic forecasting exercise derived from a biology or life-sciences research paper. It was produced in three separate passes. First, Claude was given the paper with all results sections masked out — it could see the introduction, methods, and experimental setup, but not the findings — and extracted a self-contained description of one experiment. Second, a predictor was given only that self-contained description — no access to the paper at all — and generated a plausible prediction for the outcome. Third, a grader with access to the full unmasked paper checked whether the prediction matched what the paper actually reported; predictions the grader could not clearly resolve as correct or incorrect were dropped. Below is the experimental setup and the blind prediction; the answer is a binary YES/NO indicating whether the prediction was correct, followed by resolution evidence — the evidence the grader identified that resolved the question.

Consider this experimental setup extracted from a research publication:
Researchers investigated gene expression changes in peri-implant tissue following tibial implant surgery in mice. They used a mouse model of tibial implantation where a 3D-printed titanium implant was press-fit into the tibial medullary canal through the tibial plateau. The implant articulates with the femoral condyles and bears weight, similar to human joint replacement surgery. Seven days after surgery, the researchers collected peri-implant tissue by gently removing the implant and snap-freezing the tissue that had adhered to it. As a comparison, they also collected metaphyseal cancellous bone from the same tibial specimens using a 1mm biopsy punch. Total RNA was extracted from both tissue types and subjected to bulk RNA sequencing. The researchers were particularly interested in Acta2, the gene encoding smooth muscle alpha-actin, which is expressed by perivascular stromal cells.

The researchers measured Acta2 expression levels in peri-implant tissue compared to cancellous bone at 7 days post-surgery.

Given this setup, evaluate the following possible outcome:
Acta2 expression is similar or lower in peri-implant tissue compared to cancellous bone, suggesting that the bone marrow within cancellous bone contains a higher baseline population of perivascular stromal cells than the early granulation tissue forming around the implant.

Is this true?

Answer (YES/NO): NO